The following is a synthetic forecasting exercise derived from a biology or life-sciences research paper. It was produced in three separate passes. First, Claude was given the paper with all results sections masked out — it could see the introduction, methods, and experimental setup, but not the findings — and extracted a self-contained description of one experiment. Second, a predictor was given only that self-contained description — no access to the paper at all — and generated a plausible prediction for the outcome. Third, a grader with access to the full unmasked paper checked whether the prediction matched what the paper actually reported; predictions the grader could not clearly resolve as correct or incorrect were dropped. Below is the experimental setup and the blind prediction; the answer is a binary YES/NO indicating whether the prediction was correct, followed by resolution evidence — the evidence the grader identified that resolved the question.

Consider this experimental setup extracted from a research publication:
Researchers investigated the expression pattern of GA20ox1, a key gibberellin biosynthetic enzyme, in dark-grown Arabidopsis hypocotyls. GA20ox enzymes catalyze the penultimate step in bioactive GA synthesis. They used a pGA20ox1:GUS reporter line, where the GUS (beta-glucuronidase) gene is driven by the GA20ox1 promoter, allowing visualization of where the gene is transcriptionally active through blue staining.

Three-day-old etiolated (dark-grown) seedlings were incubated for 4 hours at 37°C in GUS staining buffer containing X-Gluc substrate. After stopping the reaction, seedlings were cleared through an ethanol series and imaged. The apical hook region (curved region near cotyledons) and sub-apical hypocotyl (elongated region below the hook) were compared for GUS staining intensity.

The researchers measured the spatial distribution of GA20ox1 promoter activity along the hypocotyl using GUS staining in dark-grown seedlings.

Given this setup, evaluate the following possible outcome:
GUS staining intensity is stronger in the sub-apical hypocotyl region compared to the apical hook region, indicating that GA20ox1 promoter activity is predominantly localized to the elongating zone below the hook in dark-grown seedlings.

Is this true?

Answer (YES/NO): YES